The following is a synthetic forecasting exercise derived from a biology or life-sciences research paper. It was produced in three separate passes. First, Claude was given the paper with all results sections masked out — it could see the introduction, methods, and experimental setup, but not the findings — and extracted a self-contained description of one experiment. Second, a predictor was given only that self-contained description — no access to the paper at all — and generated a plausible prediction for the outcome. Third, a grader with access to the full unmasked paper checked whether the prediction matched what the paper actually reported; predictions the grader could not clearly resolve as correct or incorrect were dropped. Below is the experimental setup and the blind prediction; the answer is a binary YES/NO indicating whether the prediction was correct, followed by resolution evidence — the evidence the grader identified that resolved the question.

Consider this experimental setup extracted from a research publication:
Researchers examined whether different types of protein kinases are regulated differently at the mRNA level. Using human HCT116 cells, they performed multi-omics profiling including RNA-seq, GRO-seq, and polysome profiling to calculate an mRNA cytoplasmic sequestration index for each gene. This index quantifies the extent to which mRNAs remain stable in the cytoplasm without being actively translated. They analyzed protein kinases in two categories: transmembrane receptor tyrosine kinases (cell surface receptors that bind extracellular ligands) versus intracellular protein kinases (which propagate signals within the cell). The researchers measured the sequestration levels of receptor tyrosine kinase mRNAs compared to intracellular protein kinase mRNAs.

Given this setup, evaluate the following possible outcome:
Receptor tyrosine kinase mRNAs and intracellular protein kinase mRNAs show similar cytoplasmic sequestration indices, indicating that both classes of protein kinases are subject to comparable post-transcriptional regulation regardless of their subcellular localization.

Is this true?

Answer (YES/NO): NO